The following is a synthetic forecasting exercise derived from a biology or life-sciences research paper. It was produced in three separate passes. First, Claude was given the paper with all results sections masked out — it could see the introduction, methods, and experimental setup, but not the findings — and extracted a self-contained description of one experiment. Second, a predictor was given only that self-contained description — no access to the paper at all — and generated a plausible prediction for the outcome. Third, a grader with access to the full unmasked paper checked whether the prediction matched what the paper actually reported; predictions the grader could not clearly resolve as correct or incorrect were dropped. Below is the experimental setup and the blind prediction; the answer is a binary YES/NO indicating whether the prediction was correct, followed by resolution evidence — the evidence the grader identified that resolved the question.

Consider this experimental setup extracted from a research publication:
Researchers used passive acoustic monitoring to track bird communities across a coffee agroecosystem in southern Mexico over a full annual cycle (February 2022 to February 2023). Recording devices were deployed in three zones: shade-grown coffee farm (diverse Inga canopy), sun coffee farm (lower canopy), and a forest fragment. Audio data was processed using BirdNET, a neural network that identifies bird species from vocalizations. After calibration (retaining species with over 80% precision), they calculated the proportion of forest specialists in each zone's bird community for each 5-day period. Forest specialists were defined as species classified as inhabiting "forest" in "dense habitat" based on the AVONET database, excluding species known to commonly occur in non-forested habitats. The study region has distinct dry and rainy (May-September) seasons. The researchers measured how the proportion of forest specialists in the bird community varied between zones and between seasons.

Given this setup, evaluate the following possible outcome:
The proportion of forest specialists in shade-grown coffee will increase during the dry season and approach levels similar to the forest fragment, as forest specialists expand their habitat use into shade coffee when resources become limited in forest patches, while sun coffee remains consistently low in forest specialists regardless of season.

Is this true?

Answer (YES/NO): NO